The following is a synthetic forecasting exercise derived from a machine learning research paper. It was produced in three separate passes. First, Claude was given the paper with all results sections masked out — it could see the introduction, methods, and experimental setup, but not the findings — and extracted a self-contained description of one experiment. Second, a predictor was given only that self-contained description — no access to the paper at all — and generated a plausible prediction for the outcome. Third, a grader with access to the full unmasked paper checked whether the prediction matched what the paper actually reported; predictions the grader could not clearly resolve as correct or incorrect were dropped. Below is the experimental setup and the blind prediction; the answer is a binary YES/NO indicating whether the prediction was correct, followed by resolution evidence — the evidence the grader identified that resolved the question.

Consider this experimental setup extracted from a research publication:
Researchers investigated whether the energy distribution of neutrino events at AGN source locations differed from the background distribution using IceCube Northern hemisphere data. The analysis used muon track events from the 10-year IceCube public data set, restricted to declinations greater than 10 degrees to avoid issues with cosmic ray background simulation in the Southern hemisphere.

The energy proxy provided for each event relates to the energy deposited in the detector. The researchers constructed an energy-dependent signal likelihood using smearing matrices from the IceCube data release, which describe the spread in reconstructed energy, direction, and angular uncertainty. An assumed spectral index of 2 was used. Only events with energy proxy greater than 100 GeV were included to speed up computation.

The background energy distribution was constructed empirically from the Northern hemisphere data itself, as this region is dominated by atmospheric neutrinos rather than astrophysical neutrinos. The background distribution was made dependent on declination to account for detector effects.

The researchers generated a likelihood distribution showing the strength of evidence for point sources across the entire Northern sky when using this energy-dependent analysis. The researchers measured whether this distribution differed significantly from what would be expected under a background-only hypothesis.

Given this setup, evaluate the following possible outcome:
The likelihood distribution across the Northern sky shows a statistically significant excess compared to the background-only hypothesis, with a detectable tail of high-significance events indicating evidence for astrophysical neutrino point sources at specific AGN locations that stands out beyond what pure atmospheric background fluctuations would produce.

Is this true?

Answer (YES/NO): NO